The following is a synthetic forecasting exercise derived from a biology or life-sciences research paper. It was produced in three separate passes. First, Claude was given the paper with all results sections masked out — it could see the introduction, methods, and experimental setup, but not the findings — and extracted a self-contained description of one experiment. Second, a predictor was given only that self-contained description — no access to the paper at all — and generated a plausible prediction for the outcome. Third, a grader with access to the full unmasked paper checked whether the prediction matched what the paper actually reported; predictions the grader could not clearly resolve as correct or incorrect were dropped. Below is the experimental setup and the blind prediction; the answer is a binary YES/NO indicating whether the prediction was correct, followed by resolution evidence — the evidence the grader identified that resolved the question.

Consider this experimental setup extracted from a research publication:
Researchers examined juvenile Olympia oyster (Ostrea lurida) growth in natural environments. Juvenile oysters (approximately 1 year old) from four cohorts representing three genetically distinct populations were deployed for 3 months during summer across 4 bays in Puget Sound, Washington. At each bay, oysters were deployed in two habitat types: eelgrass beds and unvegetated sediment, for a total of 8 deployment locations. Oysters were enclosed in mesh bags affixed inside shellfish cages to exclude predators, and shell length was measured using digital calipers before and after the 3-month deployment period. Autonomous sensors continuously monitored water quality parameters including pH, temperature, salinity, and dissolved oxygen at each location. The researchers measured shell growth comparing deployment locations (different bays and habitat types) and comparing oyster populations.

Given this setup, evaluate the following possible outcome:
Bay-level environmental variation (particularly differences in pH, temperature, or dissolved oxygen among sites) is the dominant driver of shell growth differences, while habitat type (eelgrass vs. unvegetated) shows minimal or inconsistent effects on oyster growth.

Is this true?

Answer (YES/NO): NO